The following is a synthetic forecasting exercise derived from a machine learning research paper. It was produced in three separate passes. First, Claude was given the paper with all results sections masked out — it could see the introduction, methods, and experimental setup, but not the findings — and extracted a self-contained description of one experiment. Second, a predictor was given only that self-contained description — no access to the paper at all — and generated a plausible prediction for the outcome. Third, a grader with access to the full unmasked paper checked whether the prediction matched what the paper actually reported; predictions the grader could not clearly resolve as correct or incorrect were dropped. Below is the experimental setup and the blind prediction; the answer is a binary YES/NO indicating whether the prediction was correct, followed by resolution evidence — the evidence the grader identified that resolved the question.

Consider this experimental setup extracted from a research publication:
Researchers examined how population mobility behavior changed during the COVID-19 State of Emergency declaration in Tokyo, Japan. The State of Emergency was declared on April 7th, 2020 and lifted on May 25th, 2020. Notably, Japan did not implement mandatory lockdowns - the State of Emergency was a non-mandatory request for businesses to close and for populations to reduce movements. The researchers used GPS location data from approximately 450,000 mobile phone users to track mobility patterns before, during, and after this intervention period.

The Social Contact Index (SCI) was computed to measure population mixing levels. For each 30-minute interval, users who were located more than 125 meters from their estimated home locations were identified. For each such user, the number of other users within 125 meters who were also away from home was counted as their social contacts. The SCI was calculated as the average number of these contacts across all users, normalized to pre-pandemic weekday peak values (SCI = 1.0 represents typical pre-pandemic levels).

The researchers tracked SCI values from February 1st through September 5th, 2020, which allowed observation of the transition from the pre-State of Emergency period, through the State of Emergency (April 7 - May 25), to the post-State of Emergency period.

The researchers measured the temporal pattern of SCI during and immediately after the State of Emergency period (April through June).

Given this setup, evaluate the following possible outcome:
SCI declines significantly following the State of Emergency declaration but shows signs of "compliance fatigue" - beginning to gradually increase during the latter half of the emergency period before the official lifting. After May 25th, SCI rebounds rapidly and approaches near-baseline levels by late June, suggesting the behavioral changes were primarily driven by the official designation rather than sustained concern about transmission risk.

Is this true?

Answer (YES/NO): NO